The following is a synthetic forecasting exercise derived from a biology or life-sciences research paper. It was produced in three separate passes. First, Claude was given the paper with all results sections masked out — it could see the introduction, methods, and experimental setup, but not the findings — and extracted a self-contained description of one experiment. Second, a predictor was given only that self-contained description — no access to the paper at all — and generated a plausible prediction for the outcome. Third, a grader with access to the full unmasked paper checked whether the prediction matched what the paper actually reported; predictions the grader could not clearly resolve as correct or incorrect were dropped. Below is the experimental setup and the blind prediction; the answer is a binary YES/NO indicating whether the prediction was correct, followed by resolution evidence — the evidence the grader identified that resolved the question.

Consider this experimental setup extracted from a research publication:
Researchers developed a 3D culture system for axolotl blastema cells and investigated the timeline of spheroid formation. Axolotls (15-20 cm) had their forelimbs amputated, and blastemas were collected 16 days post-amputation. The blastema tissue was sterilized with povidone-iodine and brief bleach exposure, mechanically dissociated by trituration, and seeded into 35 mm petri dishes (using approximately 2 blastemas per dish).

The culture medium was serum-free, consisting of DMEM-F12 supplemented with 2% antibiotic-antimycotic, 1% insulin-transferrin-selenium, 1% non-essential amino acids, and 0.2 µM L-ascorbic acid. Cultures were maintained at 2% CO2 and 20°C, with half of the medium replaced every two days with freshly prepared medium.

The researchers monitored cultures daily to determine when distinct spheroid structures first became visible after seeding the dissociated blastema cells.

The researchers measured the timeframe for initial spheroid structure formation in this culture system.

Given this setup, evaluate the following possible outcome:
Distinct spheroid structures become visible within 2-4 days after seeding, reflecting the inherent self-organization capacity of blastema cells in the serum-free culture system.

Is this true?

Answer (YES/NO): NO